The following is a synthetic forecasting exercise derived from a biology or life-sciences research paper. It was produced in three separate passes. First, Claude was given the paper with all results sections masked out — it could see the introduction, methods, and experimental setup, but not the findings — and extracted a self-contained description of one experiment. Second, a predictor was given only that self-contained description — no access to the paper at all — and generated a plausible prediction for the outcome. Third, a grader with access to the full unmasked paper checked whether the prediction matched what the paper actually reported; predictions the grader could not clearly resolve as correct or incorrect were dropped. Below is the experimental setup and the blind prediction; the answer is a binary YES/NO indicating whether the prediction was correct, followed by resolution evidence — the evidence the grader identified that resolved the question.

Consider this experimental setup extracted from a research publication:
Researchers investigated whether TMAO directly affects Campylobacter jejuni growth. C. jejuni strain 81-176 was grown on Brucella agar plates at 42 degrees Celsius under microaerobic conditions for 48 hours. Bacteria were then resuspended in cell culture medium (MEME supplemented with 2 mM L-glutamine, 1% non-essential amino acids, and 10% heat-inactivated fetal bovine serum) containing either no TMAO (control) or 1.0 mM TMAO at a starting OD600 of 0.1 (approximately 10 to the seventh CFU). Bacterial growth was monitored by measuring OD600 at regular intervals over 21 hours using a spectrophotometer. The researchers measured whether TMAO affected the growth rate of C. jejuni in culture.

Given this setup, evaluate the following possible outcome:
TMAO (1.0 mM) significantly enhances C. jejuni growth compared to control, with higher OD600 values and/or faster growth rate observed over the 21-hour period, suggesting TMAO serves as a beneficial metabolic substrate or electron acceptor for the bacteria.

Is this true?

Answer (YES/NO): NO